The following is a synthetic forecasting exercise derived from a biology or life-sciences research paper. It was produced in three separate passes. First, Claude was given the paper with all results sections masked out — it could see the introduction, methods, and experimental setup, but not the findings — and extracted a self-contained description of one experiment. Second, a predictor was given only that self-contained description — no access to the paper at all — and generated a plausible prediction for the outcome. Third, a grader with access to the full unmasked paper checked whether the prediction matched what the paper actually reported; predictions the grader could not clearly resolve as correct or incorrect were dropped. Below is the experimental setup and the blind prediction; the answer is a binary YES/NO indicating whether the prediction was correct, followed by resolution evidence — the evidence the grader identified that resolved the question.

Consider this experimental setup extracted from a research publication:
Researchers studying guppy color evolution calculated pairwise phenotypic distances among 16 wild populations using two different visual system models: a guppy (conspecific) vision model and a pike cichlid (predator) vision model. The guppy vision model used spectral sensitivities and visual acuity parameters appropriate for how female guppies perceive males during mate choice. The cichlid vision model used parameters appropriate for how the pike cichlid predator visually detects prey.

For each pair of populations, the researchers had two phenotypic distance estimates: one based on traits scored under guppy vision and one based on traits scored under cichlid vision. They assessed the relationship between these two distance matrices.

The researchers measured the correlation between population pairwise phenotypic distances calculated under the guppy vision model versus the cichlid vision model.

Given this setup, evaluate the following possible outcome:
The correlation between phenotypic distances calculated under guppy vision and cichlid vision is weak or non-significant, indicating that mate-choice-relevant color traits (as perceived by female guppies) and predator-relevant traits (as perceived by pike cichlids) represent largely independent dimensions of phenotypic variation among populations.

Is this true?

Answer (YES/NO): YES